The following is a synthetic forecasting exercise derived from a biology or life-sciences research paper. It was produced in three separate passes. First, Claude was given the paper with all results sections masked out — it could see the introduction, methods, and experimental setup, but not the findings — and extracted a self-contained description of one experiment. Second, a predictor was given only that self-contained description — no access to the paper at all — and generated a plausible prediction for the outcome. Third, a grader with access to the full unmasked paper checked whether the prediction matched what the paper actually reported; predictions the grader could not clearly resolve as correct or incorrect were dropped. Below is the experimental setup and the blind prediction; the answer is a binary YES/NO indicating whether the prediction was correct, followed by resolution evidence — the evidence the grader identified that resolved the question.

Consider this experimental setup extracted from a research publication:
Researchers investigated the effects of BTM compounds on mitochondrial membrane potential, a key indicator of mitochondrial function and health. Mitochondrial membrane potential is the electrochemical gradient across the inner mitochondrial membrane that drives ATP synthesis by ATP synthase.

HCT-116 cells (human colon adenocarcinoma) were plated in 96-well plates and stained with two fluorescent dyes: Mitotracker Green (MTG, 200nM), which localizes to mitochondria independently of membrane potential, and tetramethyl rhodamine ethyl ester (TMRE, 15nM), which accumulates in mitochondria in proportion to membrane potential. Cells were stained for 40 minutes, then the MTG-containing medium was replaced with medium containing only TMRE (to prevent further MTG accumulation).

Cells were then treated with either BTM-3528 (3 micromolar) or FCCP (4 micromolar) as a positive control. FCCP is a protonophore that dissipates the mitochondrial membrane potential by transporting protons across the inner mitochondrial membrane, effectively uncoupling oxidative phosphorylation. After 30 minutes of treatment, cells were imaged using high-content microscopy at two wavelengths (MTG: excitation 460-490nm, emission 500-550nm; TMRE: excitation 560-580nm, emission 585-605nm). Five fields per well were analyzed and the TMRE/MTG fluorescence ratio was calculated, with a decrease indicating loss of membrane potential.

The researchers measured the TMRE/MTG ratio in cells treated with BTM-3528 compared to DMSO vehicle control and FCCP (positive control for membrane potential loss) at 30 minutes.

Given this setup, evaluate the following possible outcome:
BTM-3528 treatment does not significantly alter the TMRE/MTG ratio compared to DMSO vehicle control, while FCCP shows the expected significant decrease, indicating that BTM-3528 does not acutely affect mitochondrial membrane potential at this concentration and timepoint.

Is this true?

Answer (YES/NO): YES